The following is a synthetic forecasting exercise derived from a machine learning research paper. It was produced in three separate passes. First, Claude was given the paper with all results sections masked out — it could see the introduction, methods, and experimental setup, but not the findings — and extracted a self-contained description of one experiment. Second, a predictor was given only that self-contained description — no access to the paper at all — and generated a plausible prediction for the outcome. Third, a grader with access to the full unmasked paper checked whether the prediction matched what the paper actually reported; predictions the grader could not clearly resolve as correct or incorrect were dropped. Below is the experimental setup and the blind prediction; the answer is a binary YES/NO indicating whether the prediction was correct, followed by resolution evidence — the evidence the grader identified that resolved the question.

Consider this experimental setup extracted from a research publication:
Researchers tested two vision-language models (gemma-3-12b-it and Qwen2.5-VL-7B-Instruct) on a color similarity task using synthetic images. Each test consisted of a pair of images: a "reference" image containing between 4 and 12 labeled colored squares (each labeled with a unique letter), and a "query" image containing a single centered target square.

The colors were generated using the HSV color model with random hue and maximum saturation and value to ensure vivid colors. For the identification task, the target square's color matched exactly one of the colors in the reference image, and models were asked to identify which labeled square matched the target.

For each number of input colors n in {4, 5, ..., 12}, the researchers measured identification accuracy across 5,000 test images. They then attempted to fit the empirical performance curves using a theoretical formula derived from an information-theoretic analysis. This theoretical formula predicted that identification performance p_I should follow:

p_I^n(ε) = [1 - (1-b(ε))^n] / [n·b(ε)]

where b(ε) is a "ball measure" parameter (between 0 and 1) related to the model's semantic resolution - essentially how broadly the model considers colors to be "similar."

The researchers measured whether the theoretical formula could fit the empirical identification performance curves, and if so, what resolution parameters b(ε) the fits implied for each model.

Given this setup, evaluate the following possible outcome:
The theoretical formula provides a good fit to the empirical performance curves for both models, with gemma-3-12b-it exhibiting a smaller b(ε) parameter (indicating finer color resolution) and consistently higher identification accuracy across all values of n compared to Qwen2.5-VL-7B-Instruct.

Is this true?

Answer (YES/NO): NO